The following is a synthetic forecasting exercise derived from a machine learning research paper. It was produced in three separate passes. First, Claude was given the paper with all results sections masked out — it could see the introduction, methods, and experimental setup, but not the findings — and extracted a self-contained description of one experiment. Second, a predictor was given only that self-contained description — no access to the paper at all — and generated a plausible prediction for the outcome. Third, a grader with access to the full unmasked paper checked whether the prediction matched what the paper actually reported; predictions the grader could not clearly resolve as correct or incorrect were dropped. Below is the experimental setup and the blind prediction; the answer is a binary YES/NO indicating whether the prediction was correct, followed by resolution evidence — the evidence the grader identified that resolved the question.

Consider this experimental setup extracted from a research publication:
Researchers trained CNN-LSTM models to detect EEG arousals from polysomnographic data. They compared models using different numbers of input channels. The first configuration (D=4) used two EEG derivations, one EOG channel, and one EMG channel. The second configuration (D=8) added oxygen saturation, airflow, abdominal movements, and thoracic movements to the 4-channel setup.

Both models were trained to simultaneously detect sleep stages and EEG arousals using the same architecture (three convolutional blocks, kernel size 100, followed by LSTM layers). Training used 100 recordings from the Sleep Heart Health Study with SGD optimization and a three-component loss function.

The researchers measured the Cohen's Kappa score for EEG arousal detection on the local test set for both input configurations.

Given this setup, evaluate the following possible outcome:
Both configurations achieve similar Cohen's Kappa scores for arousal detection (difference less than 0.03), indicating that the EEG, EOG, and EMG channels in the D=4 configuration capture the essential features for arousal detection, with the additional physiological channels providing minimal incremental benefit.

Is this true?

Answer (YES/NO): NO